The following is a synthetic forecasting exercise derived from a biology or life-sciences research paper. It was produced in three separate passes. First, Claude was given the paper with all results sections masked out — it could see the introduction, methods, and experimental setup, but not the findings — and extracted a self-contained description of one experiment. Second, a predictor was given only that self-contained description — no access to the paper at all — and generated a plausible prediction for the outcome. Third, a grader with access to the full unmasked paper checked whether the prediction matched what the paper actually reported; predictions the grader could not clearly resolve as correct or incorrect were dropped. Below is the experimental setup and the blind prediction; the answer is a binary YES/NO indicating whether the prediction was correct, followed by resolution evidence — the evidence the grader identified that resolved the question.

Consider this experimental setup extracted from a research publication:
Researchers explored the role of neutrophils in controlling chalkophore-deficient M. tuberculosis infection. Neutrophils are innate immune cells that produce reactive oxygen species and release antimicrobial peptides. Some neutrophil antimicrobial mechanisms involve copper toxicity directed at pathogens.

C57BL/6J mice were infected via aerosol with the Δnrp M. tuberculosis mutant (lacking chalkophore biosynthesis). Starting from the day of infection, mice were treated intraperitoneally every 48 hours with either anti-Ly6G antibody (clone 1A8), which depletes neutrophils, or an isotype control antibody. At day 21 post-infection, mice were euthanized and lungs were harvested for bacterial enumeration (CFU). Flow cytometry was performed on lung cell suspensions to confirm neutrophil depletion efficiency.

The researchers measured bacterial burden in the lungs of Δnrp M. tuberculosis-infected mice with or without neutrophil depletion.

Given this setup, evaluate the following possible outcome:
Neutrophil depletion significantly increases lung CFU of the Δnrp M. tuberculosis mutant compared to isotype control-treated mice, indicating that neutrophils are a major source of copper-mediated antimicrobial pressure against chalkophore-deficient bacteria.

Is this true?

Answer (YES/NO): NO